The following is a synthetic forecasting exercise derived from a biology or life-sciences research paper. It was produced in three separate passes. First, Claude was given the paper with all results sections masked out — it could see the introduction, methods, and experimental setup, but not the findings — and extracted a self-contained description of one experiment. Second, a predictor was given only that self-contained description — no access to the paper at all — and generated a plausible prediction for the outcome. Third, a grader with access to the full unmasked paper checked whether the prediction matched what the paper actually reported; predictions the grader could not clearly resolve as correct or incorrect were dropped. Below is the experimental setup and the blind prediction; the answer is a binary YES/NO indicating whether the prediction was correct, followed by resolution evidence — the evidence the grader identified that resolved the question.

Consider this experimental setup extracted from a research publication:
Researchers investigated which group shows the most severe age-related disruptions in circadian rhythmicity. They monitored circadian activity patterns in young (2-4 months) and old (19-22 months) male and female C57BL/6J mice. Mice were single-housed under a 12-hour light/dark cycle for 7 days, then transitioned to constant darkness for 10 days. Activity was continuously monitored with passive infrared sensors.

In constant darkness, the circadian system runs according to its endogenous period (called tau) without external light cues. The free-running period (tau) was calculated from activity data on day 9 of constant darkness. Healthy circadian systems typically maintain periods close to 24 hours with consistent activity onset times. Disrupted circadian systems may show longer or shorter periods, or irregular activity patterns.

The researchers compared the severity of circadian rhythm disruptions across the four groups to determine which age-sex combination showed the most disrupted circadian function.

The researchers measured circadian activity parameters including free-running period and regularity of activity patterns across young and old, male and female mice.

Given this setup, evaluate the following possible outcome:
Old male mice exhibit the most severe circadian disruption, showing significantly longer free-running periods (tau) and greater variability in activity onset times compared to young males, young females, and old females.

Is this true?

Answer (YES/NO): NO